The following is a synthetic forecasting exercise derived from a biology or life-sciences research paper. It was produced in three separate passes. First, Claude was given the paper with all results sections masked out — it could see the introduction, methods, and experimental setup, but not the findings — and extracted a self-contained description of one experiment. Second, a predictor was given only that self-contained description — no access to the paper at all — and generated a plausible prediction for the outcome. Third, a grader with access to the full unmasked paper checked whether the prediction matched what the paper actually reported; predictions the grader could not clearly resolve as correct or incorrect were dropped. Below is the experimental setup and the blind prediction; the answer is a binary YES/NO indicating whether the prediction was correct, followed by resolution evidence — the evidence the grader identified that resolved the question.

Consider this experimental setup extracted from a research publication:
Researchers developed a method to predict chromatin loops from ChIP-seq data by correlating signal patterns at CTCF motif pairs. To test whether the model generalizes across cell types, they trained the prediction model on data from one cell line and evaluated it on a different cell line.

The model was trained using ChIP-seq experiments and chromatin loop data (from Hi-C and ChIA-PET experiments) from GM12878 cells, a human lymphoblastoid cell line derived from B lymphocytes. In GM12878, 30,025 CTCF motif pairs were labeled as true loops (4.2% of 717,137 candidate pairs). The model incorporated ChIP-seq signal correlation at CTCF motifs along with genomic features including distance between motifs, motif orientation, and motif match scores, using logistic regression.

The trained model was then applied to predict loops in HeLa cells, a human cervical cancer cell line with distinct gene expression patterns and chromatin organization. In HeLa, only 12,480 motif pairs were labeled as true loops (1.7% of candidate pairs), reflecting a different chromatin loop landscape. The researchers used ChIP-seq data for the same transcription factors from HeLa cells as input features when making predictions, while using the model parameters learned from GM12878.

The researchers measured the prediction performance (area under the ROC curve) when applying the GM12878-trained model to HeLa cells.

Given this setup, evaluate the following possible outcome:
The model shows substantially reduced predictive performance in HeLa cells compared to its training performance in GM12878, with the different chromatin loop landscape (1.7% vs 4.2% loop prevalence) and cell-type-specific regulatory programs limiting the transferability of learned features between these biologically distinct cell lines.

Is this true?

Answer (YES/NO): NO